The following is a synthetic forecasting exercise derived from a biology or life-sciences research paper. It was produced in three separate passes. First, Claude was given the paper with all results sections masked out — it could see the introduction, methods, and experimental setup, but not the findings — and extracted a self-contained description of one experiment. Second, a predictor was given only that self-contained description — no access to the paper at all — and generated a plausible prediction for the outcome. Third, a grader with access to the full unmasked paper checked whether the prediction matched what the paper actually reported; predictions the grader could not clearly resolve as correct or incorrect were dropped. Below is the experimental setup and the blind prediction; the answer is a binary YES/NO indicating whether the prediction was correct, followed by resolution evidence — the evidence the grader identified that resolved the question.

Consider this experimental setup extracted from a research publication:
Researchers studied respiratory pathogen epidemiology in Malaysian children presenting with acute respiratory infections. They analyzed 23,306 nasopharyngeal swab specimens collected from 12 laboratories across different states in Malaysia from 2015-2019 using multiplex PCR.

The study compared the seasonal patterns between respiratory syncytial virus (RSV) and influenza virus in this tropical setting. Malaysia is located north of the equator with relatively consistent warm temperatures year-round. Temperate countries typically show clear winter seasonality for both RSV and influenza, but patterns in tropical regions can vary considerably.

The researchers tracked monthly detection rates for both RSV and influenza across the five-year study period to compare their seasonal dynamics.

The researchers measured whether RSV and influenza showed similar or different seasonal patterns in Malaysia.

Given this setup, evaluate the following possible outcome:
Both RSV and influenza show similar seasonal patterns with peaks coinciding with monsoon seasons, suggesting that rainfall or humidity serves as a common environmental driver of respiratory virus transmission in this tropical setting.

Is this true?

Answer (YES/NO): NO